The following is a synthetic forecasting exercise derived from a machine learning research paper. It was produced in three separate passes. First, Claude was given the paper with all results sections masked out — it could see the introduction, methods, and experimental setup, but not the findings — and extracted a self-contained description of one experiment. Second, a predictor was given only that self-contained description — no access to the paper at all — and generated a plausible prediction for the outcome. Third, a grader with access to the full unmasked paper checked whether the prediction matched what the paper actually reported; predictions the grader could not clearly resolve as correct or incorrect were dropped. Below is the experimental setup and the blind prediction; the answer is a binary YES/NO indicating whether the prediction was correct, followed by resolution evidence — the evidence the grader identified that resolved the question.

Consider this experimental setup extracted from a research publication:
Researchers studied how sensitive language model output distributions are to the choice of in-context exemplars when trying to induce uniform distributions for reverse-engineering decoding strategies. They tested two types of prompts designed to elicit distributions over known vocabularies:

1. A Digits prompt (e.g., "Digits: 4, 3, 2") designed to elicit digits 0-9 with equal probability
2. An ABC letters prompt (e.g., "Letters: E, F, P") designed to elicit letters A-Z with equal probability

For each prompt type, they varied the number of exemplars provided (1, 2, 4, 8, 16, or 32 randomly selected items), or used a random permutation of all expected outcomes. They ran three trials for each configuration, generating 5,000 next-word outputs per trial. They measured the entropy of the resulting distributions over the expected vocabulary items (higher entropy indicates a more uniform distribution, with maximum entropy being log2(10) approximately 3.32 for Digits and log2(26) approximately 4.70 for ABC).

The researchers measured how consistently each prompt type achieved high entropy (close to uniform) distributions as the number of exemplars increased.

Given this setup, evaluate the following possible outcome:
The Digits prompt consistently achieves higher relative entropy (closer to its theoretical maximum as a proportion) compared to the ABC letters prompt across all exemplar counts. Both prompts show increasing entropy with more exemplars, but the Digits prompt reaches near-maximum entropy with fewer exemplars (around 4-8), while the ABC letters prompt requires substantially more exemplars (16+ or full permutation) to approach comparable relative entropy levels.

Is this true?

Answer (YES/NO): NO